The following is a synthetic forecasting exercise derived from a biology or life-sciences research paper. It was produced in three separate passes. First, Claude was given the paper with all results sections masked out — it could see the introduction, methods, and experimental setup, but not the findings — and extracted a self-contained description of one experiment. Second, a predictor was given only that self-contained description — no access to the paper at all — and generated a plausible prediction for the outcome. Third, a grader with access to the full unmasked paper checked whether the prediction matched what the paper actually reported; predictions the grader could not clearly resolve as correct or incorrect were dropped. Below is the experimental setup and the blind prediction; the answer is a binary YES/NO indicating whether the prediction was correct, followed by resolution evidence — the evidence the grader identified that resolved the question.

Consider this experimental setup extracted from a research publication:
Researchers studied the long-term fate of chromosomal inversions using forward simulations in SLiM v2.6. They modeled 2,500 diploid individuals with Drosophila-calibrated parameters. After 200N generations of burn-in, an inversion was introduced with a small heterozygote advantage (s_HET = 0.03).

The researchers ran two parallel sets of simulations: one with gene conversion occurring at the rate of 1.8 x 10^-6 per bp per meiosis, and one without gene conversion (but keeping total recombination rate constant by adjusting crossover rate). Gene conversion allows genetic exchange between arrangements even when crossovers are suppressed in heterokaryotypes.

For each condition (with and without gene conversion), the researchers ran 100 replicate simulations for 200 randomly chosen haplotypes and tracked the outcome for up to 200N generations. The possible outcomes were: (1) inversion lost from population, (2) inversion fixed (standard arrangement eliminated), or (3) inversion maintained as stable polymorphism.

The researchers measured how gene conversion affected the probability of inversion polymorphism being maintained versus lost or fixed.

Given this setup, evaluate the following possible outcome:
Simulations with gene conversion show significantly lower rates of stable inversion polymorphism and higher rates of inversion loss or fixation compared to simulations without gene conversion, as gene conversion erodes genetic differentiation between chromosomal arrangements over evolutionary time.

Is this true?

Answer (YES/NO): YES